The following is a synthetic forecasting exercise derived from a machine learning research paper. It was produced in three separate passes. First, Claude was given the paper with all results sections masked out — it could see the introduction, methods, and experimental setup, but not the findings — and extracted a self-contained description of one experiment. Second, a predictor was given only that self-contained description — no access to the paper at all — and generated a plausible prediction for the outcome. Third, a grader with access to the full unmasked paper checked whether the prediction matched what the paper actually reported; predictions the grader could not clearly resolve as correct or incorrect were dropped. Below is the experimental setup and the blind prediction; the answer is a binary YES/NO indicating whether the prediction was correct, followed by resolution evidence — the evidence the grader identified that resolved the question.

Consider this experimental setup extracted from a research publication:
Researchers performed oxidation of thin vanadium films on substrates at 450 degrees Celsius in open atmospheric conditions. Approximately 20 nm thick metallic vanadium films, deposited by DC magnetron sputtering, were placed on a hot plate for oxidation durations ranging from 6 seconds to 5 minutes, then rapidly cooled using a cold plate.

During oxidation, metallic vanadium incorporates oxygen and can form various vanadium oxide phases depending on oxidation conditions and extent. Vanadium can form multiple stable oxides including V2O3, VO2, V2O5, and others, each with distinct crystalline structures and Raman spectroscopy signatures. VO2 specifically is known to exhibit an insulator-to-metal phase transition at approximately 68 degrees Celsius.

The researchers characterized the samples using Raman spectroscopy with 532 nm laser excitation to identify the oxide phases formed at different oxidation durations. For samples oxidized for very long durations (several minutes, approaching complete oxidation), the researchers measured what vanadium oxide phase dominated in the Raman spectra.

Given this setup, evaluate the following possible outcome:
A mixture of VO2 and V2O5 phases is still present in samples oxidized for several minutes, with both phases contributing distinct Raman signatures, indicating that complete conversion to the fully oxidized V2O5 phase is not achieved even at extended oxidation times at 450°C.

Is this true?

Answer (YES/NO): NO